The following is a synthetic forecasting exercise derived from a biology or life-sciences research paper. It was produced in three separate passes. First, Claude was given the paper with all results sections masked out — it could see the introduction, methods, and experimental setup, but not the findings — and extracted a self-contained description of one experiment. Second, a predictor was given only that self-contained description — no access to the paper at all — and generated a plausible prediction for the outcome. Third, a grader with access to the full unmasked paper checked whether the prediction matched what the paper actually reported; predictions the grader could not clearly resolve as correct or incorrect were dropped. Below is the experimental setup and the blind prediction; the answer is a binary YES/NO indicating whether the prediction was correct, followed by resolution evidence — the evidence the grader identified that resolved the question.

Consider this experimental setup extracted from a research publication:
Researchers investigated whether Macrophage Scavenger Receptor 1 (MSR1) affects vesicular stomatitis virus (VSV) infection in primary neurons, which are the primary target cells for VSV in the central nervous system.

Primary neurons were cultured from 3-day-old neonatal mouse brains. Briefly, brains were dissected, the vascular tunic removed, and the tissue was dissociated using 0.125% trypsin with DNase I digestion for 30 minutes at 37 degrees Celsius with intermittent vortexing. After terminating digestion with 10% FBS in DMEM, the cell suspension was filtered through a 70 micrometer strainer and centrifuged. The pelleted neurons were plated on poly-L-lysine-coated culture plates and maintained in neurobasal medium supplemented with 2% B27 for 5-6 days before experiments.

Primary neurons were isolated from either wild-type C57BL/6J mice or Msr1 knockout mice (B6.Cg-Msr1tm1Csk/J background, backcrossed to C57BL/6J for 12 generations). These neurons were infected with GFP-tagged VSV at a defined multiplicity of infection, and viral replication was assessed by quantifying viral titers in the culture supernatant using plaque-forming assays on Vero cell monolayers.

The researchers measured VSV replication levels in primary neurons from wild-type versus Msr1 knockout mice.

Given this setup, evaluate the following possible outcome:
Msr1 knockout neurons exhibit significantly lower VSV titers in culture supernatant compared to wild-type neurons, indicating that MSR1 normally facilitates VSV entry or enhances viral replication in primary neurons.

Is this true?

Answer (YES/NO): YES